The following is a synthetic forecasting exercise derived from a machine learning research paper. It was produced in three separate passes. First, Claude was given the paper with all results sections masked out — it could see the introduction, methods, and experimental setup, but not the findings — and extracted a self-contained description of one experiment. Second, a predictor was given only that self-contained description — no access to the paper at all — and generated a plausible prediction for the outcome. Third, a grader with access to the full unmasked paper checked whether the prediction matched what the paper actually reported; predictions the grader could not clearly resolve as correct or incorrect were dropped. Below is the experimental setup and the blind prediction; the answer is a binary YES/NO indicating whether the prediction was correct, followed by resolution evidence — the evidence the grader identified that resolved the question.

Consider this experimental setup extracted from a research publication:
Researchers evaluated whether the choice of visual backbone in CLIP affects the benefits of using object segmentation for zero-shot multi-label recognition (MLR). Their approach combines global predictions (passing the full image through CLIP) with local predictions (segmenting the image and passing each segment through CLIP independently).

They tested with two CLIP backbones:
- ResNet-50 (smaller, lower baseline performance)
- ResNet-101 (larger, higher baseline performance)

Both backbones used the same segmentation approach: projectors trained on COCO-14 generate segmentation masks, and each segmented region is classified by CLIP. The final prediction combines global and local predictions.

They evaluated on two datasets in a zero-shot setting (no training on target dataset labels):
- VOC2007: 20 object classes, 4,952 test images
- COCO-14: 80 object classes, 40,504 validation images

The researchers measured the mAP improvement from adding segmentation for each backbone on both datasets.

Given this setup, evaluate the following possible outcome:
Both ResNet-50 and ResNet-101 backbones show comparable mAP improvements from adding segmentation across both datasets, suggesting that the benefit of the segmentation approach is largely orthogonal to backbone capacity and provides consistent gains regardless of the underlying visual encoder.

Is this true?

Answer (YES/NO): NO